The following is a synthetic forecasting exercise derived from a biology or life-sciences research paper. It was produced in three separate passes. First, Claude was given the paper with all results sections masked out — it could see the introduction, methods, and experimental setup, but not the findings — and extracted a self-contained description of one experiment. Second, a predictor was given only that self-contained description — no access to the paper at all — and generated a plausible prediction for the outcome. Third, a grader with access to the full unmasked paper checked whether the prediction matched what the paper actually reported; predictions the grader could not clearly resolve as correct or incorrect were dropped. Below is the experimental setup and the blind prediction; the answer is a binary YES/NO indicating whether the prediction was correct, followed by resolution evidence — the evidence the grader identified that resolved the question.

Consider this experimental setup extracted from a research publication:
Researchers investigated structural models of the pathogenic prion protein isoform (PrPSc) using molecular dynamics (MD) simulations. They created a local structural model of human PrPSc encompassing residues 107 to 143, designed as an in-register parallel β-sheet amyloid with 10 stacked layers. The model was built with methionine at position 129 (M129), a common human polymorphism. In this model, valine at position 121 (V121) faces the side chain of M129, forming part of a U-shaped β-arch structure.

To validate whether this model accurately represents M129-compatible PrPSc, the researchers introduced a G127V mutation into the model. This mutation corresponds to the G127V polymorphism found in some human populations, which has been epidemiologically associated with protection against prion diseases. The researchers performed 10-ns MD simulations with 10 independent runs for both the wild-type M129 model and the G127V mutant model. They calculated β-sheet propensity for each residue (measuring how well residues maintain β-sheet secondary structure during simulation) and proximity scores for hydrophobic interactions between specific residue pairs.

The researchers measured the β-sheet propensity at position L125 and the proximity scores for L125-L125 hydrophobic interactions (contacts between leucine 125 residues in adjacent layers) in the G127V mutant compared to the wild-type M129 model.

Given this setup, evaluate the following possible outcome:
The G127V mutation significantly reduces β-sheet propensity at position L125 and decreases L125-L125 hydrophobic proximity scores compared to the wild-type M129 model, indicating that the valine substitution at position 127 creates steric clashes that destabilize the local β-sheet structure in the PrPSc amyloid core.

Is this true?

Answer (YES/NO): YES